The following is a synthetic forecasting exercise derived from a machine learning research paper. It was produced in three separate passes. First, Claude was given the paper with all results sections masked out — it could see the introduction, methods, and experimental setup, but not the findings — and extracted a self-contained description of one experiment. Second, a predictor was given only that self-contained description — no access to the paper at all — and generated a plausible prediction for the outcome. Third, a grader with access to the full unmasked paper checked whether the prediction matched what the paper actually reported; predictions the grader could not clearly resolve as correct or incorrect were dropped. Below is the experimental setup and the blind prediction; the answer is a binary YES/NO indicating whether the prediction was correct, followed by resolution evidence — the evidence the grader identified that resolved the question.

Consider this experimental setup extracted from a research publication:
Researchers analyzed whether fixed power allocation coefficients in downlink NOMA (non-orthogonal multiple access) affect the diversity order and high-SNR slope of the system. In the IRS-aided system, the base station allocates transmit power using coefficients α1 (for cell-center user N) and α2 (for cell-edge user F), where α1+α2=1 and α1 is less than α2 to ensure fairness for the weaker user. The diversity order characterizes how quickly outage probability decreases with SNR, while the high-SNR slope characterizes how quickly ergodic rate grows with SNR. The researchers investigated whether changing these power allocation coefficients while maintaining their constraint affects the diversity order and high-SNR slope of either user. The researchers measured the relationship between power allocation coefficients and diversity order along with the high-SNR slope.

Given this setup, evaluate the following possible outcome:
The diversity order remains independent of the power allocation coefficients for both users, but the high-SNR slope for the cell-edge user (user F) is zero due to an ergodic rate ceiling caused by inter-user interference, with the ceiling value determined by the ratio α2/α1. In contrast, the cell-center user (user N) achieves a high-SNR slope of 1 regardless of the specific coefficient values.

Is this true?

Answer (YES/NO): YES